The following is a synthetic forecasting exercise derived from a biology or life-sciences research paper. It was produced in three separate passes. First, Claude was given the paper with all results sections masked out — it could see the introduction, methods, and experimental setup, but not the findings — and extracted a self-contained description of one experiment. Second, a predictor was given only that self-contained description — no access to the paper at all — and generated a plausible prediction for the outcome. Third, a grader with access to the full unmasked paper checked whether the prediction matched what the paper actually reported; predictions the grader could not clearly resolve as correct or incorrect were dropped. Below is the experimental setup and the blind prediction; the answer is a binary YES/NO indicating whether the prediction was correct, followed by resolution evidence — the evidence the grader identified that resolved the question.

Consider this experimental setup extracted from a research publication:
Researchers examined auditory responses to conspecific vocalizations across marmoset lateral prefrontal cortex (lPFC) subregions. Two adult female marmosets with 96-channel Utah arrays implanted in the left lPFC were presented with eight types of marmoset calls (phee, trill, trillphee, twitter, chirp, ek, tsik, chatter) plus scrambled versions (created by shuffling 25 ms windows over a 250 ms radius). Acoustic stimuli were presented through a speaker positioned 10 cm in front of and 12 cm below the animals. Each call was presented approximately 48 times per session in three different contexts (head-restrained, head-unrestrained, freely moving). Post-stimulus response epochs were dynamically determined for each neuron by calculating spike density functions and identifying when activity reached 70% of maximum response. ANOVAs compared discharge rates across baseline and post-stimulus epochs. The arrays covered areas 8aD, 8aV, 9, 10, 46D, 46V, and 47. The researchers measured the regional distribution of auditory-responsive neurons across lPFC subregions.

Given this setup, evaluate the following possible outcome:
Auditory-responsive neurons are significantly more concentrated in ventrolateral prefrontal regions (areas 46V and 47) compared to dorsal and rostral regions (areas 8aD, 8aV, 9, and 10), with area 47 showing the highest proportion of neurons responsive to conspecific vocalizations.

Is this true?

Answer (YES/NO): NO